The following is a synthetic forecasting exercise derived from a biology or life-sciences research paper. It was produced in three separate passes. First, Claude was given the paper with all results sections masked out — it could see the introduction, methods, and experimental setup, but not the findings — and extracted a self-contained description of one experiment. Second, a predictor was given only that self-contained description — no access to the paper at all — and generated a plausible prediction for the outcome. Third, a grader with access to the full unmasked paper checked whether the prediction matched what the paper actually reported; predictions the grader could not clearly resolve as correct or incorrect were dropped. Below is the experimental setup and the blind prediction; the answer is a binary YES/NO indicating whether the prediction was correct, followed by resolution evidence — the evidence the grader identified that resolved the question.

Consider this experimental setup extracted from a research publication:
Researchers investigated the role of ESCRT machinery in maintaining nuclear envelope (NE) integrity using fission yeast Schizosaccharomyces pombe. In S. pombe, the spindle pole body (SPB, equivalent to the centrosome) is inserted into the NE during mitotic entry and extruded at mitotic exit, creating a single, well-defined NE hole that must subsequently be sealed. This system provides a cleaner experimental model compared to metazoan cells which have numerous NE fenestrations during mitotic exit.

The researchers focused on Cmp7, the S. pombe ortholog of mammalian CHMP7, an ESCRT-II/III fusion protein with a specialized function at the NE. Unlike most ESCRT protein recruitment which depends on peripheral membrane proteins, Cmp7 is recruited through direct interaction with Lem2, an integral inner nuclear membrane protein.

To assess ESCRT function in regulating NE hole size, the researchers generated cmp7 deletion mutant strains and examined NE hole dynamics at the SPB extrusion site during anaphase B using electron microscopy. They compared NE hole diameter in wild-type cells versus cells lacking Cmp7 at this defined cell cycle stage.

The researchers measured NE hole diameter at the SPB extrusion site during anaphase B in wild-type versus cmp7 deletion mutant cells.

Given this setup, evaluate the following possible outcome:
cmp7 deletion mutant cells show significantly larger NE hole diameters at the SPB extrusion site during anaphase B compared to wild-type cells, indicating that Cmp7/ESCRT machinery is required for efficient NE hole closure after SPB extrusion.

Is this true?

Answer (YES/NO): YES